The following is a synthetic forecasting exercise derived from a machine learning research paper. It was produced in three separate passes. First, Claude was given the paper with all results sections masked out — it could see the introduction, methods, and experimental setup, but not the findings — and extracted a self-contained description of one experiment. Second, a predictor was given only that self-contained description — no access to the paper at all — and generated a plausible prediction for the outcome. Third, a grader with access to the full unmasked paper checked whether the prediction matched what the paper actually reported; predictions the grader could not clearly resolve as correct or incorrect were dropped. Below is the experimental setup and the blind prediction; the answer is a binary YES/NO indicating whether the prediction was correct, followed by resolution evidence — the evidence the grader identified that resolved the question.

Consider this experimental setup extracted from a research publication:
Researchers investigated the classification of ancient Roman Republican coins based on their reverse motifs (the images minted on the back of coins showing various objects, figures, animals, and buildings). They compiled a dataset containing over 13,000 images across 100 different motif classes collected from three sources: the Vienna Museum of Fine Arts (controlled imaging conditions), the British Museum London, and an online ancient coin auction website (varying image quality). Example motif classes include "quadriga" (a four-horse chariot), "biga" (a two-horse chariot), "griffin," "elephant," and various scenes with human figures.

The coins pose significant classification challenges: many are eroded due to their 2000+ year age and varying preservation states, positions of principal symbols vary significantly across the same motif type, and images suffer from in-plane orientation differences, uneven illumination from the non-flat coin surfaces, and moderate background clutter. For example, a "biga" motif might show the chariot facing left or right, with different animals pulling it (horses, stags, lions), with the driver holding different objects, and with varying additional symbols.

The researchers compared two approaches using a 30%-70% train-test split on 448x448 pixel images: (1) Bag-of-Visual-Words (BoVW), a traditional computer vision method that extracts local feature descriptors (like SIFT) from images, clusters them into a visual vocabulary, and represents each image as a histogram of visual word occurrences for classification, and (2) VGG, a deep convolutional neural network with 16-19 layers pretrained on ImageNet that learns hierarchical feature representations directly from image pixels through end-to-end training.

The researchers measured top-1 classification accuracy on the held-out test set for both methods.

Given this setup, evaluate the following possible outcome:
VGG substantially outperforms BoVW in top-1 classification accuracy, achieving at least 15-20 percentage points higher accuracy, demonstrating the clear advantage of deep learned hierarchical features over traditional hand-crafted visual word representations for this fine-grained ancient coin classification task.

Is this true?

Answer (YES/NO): YES